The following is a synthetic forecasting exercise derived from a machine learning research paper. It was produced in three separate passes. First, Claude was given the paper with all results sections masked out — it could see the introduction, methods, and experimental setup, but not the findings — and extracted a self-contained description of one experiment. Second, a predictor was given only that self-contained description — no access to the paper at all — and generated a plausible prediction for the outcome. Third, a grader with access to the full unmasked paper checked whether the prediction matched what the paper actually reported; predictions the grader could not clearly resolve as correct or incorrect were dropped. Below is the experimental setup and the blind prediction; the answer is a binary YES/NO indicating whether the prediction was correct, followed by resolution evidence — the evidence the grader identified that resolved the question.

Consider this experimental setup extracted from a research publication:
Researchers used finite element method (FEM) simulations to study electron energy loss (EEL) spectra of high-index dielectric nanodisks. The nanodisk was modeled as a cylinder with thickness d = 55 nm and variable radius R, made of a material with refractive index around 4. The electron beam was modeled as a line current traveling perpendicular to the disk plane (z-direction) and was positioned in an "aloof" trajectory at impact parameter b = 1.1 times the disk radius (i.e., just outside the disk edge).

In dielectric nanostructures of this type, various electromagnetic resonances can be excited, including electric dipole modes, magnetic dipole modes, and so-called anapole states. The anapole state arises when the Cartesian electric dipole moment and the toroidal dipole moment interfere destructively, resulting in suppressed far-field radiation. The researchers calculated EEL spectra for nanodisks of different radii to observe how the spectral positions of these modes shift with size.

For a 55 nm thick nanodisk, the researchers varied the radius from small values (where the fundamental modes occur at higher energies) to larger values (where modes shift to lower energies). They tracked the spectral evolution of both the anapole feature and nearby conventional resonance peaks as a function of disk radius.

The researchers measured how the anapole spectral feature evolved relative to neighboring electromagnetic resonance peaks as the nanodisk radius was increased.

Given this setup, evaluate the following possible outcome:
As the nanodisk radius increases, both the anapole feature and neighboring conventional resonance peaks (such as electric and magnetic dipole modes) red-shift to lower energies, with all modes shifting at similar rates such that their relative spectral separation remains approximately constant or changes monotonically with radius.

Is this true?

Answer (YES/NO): YES